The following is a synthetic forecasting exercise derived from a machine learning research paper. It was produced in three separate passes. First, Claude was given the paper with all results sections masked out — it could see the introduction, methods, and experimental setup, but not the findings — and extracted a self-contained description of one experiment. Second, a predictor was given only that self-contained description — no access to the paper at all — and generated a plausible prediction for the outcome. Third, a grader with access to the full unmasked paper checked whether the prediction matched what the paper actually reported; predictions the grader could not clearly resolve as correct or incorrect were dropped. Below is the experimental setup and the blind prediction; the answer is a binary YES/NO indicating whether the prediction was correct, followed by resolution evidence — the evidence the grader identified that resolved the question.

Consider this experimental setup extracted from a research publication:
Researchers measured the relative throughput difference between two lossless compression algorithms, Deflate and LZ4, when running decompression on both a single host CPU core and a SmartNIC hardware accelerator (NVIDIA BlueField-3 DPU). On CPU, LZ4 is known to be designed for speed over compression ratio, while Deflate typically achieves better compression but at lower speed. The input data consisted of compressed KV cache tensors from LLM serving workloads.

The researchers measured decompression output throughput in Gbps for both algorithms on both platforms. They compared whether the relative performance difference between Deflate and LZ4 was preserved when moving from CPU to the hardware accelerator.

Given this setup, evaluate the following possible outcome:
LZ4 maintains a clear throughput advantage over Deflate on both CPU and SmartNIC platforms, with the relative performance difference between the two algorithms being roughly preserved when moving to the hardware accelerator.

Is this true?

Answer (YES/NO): NO